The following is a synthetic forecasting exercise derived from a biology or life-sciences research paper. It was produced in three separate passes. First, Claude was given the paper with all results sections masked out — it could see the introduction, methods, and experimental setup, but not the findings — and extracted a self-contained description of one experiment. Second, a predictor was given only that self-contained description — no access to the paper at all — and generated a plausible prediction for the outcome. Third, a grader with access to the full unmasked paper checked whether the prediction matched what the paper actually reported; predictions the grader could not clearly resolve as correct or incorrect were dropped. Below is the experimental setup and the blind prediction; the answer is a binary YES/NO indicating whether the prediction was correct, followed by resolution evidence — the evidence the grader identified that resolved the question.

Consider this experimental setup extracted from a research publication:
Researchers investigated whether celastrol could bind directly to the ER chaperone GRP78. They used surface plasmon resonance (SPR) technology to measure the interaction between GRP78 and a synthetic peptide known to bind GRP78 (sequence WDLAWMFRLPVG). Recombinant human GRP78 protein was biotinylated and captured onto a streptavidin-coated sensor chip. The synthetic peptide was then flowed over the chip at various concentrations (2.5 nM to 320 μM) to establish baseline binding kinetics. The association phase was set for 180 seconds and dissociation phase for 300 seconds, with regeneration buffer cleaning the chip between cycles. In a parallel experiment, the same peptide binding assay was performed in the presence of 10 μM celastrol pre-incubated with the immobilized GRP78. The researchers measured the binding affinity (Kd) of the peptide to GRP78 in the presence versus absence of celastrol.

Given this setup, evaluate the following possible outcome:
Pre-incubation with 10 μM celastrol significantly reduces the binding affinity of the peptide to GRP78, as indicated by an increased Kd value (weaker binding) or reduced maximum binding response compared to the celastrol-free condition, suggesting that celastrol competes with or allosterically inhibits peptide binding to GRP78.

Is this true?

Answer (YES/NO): YES